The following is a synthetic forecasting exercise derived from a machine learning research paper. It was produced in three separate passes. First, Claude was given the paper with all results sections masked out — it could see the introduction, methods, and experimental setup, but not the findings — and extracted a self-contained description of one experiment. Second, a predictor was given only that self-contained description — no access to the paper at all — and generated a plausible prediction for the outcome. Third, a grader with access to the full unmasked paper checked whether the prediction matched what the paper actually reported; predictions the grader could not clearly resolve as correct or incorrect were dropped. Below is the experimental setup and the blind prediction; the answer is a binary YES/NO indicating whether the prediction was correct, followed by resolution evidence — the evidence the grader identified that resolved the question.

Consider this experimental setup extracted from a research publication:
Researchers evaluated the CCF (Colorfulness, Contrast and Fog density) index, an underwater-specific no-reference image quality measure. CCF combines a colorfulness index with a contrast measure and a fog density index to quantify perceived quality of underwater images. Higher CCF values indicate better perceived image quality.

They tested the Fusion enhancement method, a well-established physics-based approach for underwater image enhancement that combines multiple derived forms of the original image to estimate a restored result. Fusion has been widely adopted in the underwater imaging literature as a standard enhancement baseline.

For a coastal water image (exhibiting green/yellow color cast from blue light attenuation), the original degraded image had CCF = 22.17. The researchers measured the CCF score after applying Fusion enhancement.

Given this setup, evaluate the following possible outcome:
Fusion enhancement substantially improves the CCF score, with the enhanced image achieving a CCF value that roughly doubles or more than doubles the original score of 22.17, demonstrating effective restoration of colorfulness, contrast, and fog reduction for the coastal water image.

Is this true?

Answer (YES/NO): NO